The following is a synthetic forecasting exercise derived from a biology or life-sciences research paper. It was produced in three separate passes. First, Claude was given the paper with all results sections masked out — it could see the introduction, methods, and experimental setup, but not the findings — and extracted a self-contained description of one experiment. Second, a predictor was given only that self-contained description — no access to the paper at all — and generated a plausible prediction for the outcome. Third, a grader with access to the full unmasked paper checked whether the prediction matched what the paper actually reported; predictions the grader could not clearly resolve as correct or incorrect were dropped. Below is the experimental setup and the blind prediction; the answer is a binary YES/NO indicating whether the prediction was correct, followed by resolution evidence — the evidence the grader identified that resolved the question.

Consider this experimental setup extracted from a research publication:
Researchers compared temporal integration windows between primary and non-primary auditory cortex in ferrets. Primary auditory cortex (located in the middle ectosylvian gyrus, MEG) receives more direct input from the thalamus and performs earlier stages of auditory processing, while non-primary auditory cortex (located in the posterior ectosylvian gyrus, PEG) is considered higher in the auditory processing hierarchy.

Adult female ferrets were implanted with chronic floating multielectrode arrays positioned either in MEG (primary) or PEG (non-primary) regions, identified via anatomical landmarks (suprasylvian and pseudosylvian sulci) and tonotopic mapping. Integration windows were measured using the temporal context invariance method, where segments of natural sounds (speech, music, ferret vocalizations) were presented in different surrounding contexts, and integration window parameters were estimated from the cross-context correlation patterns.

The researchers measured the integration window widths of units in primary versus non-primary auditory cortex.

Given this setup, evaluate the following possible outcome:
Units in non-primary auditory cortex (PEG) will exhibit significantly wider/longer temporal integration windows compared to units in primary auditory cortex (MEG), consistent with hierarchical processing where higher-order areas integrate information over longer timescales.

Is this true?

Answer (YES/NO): YES